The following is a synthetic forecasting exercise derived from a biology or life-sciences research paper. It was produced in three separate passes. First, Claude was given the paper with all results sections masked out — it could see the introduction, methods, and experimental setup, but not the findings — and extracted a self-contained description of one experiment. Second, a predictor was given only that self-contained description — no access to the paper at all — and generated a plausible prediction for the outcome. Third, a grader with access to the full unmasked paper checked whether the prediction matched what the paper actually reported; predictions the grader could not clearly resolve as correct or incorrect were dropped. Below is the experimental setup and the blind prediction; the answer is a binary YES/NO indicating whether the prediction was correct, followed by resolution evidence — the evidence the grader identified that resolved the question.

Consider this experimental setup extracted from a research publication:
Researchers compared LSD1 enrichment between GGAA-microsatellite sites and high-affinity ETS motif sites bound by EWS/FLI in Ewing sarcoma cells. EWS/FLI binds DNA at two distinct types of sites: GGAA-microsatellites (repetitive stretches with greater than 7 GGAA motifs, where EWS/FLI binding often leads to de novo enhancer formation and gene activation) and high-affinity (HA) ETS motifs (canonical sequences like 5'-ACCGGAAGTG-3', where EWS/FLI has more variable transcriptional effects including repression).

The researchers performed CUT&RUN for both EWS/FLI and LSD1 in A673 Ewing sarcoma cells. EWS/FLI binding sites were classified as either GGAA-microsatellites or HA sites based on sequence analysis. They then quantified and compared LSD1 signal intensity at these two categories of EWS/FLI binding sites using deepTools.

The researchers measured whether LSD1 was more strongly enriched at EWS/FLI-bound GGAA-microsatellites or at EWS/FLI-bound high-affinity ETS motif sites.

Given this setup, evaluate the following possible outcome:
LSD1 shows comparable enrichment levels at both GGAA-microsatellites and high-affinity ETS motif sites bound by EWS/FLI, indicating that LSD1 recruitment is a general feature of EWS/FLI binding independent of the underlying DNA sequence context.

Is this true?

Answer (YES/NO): NO